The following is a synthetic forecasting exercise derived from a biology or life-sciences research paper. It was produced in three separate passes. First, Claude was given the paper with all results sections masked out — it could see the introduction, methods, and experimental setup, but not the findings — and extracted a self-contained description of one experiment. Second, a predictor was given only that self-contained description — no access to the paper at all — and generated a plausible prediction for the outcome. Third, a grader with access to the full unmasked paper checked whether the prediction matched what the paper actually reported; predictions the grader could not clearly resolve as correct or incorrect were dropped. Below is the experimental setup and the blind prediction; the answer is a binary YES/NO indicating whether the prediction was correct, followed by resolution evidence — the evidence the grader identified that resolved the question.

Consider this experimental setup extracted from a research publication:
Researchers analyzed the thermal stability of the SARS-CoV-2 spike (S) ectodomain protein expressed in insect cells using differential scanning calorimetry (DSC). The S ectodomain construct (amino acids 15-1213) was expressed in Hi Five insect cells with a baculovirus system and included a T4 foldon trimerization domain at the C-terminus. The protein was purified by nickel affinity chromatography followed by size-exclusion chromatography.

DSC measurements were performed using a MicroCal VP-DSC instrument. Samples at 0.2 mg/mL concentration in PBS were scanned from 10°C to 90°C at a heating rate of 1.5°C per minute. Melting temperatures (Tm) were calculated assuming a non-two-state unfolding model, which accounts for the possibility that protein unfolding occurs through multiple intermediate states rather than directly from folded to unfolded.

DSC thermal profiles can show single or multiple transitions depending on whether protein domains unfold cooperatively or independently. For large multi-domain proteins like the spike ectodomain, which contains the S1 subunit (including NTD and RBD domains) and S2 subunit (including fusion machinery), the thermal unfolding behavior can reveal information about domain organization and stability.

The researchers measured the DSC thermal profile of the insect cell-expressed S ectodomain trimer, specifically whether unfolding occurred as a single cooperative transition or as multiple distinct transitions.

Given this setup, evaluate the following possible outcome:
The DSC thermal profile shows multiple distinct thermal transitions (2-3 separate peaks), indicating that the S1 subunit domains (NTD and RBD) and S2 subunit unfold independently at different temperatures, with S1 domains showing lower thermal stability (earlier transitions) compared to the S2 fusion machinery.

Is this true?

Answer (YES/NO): YES